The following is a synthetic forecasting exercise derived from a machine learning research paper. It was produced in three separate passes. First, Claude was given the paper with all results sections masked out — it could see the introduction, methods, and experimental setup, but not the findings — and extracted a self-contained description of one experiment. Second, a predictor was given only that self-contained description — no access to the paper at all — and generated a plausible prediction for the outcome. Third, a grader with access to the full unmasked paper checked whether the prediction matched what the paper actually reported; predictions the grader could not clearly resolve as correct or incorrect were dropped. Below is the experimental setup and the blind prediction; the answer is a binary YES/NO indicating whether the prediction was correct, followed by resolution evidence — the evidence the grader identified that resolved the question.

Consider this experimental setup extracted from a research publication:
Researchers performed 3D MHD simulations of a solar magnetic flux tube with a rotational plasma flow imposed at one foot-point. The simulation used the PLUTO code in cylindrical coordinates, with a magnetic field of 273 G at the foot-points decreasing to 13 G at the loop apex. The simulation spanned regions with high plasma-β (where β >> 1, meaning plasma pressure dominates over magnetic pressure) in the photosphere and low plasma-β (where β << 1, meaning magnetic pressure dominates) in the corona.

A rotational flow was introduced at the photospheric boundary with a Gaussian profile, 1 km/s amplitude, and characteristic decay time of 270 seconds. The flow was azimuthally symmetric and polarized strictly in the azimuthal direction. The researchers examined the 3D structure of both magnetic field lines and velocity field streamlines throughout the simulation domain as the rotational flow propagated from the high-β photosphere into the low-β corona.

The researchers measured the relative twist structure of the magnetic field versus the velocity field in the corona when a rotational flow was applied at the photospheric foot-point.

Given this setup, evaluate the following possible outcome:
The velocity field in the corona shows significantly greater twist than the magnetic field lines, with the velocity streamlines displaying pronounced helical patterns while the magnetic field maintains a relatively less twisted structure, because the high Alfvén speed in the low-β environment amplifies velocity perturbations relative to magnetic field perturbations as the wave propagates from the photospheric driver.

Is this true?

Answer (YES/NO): NO